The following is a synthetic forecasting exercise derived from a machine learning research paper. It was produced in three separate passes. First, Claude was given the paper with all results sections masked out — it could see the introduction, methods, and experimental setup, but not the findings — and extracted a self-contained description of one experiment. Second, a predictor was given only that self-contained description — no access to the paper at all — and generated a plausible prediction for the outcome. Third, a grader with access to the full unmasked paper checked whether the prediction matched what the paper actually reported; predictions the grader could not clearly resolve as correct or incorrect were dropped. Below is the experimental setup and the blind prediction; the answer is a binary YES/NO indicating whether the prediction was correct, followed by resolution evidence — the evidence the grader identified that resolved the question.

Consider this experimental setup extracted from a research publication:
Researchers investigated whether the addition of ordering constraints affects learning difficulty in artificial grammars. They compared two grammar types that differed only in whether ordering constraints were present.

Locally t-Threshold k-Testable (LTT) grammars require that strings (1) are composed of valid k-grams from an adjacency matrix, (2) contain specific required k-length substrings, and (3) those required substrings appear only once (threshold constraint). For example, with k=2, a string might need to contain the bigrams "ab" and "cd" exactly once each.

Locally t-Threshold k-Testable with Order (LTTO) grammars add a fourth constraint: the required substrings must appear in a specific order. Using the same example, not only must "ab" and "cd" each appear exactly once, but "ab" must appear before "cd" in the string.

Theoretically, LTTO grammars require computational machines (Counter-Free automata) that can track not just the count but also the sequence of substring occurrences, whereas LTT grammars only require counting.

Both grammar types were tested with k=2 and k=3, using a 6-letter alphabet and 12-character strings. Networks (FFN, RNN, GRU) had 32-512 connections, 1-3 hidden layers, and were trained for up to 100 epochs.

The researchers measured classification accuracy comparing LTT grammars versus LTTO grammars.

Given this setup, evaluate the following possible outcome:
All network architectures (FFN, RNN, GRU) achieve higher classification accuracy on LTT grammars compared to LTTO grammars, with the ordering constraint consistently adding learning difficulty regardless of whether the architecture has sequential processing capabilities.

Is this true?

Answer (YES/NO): NO